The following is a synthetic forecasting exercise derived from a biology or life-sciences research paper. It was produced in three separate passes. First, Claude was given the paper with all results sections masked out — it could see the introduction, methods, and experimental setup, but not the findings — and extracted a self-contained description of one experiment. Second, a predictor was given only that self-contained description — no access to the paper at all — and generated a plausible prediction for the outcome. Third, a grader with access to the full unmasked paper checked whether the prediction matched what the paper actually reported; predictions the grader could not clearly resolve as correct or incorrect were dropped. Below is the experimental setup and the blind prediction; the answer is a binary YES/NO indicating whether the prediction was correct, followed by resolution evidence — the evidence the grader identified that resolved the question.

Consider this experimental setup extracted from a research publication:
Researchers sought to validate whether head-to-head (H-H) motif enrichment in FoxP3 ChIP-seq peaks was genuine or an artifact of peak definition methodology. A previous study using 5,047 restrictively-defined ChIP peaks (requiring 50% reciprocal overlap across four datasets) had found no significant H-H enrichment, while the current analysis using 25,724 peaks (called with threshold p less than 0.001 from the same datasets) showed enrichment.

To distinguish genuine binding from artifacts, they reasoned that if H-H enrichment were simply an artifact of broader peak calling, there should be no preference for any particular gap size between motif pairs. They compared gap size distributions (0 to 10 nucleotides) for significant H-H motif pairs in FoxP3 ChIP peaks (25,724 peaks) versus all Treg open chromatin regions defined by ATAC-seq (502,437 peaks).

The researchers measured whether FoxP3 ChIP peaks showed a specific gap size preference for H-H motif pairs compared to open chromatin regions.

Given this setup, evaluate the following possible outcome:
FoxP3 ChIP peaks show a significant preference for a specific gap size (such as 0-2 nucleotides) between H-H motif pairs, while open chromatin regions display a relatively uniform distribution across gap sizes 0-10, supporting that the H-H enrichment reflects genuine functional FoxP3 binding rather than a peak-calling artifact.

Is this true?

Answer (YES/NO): NO